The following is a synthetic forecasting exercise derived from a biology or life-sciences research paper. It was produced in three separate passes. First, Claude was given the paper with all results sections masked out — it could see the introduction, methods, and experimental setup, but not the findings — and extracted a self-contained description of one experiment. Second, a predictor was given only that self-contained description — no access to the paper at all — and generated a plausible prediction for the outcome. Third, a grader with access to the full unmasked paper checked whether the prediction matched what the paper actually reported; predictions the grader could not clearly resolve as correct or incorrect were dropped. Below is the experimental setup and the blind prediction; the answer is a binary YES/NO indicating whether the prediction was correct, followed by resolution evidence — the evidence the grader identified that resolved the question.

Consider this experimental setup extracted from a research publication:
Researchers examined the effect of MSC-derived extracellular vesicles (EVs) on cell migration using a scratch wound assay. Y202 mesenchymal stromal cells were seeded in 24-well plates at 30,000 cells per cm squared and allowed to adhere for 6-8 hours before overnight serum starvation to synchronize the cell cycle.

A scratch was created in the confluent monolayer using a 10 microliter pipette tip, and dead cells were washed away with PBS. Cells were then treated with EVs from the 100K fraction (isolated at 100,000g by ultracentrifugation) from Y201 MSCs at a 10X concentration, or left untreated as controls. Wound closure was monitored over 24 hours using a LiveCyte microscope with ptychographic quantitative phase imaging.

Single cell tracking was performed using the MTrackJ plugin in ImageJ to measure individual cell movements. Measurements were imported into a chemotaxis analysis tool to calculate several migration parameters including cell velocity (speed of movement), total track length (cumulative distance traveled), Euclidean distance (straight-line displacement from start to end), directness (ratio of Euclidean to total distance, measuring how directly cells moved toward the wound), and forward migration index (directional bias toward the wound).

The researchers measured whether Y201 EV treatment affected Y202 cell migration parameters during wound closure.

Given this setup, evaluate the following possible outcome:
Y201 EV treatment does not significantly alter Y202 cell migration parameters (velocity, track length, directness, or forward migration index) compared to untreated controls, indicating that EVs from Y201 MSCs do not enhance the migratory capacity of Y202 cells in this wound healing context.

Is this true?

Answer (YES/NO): NO